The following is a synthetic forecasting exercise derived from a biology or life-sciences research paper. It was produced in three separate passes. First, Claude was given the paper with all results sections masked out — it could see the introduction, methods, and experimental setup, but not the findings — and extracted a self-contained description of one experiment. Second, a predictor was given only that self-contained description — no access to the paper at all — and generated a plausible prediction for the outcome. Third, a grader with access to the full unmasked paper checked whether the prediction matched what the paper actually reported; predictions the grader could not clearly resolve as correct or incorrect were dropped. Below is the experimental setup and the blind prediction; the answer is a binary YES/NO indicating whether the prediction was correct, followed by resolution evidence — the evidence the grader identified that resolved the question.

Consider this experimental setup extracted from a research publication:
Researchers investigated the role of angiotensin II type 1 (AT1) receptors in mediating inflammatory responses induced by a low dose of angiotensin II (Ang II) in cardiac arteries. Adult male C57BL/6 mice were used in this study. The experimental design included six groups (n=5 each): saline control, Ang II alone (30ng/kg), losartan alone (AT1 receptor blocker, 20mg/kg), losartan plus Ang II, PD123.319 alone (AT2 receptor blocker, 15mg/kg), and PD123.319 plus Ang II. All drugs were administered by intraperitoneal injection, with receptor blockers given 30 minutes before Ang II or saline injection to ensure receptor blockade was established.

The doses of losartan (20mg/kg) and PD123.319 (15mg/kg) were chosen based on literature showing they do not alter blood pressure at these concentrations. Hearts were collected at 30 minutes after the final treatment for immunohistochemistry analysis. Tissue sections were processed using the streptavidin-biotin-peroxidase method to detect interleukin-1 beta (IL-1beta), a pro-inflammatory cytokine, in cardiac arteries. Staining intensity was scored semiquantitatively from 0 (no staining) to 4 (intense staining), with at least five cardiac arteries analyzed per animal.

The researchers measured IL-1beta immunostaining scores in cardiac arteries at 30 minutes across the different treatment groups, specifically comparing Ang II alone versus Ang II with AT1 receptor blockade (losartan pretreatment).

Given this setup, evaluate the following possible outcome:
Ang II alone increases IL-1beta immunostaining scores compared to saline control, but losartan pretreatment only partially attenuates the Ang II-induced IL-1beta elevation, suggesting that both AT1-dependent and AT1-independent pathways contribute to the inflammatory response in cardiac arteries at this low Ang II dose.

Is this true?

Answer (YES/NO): NO